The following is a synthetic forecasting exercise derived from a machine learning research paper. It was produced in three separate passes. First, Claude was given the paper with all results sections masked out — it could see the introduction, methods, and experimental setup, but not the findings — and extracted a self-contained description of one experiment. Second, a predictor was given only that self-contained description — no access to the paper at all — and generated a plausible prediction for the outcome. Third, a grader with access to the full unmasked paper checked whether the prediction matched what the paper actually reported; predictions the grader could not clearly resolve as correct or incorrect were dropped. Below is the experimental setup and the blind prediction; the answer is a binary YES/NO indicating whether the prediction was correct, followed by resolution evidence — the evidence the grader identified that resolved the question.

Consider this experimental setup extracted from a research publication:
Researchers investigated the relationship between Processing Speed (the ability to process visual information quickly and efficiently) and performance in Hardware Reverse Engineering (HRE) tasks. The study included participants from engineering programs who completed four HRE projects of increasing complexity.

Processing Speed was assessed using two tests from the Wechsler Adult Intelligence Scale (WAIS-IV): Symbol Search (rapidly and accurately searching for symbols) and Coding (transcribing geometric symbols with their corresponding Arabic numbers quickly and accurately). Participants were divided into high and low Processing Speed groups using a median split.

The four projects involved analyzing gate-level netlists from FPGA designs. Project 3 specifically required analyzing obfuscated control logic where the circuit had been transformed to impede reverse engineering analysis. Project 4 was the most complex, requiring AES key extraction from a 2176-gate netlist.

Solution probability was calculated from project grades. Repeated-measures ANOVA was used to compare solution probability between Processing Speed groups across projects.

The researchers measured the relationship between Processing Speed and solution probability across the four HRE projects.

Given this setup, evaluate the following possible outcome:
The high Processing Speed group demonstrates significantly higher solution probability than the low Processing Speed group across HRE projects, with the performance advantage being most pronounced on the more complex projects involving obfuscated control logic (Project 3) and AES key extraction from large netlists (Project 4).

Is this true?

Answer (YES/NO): NO